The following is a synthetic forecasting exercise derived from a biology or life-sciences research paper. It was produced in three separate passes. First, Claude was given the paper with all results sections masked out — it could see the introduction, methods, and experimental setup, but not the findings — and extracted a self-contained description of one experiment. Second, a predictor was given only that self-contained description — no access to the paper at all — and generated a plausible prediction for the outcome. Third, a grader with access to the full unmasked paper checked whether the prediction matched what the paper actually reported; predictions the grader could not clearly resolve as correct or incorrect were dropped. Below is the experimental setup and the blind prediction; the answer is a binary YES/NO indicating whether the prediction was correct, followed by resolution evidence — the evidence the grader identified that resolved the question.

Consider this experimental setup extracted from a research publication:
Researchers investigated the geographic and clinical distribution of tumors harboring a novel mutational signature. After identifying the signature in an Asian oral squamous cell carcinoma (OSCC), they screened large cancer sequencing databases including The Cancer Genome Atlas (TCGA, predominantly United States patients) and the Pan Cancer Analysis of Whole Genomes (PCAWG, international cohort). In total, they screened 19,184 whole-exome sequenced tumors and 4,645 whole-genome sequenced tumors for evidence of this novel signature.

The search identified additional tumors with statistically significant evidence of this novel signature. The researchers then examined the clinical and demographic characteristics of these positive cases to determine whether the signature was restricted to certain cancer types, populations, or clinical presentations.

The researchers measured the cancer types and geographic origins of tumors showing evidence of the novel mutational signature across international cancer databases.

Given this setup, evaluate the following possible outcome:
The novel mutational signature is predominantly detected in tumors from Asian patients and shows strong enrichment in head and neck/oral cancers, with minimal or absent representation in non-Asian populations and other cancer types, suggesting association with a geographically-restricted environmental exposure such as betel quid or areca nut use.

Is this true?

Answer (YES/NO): NO